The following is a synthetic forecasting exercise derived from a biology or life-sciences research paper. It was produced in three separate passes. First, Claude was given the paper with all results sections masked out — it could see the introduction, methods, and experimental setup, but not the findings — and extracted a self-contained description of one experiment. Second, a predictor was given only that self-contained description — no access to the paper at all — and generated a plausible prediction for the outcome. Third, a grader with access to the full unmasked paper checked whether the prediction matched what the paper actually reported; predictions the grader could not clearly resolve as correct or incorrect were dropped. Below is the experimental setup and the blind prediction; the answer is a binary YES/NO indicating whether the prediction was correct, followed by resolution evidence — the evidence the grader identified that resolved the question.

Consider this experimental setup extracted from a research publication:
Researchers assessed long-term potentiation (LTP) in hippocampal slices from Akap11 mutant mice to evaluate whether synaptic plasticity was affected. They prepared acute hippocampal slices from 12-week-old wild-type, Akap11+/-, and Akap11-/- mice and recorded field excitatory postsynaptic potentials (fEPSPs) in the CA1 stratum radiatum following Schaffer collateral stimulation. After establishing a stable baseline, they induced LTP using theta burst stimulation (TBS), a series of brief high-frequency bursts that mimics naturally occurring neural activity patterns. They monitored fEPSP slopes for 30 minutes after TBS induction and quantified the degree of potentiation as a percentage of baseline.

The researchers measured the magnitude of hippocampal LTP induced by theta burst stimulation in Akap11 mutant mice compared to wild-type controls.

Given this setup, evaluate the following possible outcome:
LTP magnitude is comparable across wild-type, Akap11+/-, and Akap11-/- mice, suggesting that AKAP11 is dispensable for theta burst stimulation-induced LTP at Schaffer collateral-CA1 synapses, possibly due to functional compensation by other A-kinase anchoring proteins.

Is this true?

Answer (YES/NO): NO